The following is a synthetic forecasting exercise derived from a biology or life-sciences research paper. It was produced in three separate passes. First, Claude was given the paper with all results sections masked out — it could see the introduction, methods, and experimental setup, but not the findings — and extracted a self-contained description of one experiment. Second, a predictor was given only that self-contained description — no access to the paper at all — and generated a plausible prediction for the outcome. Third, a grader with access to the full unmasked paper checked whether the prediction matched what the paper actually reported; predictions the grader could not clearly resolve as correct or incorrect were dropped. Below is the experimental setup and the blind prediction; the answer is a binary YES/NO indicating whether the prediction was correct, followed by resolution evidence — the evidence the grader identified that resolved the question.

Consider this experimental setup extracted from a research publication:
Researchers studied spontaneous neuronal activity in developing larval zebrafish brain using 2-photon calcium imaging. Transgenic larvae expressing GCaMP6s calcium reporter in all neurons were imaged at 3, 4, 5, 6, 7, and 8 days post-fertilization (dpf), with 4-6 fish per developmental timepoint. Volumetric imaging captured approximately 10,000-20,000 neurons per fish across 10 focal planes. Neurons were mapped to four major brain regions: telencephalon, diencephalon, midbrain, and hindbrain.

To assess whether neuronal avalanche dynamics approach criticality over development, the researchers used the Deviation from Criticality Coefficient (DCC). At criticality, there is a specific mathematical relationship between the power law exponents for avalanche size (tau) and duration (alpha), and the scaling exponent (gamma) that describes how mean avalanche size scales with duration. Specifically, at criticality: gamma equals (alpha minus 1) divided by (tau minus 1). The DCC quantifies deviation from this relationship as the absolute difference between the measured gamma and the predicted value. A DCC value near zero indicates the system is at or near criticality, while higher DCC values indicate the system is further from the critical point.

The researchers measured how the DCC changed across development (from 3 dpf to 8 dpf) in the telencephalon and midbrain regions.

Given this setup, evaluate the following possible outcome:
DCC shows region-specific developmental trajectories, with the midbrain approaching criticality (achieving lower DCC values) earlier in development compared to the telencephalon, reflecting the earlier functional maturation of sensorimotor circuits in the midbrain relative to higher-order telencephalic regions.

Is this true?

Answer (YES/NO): NO